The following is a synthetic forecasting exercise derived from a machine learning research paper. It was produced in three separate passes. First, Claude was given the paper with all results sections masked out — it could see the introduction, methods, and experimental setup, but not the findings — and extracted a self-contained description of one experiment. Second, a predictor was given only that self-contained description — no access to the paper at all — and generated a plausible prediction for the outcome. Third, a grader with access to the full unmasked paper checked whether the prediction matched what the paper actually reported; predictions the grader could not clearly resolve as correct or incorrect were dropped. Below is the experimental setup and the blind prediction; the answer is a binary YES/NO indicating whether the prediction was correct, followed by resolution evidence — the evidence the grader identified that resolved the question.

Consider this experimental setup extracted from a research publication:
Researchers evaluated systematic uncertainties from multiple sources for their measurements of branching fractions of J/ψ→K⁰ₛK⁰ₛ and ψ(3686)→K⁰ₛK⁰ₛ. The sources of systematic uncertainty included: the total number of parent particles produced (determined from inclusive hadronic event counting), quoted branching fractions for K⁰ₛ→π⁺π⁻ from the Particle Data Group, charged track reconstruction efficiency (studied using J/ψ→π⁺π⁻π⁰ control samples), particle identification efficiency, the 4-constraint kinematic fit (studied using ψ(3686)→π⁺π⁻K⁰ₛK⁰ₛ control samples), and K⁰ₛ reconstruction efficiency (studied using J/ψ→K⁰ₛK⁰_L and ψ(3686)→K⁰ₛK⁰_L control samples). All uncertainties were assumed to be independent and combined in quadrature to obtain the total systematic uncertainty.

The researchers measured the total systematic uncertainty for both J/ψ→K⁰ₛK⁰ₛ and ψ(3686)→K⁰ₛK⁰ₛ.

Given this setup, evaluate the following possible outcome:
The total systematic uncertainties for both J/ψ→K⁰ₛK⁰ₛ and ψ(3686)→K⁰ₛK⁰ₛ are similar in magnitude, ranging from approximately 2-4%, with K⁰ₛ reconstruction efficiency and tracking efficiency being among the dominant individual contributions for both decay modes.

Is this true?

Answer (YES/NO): NO